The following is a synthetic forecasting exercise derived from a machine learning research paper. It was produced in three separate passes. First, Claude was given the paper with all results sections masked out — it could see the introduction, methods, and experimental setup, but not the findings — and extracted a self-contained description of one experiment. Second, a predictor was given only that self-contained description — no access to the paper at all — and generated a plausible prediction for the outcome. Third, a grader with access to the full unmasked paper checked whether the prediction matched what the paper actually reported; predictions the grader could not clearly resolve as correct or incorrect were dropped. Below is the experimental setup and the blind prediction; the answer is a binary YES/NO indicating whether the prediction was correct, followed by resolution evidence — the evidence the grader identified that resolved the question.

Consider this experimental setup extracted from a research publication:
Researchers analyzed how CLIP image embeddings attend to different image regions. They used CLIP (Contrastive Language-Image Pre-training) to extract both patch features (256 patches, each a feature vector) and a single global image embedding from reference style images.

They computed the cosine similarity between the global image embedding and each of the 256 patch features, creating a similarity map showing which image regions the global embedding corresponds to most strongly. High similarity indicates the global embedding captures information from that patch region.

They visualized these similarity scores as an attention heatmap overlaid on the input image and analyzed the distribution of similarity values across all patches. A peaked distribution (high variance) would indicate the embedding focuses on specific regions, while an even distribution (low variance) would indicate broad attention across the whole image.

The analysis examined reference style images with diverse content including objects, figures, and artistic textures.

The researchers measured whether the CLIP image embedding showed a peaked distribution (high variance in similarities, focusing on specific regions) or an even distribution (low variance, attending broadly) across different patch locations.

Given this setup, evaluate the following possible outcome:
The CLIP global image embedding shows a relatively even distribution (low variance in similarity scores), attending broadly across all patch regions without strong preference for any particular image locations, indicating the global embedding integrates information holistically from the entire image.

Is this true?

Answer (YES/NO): NO